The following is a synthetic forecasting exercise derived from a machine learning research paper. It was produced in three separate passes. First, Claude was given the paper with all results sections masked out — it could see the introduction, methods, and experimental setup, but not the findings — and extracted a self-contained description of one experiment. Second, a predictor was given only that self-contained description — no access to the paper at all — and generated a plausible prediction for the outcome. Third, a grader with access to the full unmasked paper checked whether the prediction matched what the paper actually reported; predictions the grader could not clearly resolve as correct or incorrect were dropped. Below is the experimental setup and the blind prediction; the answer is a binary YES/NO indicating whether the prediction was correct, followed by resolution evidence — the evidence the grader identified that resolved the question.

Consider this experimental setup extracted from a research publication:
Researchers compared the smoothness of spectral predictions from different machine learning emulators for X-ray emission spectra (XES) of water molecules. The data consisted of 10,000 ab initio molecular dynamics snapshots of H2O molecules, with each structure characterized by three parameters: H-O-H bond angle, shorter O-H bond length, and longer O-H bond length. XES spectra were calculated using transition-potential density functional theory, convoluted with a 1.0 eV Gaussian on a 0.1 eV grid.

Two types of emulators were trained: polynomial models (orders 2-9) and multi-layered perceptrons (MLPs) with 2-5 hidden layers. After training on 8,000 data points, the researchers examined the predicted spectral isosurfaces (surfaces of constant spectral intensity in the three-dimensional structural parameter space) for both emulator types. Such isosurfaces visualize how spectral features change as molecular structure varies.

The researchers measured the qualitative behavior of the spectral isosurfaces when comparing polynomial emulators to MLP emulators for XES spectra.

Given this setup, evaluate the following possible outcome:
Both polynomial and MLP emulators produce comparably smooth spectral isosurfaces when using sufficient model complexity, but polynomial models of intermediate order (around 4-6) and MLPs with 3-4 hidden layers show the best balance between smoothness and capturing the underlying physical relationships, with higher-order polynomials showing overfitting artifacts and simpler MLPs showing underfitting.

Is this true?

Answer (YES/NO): NO